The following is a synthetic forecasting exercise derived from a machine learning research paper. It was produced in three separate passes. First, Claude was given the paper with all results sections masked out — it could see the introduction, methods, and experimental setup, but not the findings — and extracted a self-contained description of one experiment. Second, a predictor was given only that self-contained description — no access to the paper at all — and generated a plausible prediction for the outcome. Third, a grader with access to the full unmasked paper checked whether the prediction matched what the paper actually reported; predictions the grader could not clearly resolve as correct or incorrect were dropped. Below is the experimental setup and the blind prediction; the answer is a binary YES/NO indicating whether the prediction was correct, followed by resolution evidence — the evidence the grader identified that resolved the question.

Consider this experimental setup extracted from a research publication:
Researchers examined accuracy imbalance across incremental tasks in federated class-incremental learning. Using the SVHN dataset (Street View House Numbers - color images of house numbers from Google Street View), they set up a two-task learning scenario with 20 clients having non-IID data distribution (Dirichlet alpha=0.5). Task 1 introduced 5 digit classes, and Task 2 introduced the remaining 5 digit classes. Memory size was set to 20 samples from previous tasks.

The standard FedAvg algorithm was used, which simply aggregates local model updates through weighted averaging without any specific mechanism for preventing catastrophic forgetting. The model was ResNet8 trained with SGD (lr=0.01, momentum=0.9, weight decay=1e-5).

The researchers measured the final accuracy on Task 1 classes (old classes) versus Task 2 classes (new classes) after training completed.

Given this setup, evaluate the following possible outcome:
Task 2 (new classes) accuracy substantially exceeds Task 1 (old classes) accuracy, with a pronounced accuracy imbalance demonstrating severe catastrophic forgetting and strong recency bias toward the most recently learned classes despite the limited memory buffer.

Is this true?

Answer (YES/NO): YES